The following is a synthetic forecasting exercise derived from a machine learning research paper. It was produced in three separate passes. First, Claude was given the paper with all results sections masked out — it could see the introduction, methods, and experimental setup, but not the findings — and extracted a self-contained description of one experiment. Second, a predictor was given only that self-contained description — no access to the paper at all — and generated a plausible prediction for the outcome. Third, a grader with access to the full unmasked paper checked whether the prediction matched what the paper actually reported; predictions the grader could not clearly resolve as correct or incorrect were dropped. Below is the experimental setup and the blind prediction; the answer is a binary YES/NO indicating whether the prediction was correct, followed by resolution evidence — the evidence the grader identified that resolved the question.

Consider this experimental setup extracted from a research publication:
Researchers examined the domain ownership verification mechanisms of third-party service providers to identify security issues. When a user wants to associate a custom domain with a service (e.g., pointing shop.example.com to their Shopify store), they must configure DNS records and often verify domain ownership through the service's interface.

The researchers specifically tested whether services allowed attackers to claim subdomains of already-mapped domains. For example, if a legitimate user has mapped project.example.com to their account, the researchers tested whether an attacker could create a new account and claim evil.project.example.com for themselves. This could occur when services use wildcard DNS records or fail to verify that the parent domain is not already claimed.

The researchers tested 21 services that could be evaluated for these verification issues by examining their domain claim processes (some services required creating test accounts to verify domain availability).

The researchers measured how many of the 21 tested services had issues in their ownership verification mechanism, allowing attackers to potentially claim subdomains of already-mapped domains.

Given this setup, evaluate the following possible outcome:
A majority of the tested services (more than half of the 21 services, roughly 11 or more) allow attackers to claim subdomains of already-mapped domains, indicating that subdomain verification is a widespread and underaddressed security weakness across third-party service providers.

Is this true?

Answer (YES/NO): YES